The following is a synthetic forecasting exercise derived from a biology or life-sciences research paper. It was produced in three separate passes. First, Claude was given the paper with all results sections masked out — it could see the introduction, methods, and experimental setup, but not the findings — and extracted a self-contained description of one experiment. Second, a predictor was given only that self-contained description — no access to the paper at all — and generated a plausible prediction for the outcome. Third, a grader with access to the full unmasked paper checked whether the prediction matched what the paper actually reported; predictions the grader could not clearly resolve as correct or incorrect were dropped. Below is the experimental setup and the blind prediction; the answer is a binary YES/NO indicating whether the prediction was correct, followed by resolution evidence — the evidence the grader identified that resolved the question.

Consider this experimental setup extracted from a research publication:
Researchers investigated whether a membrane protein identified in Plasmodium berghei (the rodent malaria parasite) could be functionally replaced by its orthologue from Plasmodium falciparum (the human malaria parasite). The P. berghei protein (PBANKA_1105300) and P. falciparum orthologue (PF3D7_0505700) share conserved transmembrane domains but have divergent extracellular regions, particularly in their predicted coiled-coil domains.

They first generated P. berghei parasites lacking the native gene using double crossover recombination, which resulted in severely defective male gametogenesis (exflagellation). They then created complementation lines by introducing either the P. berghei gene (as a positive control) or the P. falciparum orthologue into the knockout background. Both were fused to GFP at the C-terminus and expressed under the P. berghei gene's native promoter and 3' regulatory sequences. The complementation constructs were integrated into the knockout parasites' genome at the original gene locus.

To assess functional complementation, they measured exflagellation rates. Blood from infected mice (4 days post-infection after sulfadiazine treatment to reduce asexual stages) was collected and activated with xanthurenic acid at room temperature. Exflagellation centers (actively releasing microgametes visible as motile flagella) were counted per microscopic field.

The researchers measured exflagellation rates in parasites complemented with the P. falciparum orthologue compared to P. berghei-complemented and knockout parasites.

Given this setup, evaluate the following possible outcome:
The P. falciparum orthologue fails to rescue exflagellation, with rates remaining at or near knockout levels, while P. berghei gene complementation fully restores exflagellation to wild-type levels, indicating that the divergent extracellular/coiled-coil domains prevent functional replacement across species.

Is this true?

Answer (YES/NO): NO